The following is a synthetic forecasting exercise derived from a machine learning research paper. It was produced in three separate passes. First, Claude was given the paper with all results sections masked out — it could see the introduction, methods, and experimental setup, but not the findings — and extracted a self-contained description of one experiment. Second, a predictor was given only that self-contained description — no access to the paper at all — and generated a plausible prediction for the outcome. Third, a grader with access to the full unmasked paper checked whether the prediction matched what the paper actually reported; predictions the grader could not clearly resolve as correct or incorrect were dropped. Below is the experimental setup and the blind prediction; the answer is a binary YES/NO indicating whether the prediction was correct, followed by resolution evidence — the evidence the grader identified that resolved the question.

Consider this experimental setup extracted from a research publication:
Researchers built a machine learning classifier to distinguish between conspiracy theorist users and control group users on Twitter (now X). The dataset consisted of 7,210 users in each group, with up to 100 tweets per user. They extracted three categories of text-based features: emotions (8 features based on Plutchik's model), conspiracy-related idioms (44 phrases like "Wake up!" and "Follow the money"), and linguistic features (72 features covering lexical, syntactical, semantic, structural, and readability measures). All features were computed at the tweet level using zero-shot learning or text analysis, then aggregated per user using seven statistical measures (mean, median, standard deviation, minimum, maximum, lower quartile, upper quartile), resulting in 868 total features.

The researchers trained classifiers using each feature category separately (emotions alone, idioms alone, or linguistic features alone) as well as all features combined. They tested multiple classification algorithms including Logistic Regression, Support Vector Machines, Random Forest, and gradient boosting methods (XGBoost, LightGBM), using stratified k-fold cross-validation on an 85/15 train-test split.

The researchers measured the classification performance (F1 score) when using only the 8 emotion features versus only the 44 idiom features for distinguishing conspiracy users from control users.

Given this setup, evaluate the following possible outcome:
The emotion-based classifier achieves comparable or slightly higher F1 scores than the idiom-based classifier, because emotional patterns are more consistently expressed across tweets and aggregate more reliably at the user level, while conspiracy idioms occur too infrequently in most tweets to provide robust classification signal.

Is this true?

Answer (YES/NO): NO